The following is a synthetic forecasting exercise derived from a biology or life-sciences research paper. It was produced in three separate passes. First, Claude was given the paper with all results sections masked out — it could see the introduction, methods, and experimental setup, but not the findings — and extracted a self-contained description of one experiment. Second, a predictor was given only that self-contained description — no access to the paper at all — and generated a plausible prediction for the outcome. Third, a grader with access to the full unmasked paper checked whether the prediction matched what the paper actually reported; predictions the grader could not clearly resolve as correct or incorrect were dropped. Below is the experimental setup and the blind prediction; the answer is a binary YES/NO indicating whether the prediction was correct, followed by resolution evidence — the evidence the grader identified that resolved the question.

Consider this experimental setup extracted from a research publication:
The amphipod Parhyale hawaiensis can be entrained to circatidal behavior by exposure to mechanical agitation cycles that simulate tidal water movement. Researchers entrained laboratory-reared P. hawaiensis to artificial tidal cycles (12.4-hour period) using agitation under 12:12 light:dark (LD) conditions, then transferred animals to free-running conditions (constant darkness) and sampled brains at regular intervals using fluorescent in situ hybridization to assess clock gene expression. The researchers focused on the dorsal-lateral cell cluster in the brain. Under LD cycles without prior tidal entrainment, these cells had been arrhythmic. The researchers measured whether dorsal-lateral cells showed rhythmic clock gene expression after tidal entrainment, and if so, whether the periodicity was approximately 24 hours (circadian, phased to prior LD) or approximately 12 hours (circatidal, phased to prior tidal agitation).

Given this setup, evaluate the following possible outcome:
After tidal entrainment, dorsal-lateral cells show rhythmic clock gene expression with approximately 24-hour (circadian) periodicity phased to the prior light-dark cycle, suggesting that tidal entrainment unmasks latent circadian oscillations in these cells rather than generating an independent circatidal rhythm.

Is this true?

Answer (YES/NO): NO